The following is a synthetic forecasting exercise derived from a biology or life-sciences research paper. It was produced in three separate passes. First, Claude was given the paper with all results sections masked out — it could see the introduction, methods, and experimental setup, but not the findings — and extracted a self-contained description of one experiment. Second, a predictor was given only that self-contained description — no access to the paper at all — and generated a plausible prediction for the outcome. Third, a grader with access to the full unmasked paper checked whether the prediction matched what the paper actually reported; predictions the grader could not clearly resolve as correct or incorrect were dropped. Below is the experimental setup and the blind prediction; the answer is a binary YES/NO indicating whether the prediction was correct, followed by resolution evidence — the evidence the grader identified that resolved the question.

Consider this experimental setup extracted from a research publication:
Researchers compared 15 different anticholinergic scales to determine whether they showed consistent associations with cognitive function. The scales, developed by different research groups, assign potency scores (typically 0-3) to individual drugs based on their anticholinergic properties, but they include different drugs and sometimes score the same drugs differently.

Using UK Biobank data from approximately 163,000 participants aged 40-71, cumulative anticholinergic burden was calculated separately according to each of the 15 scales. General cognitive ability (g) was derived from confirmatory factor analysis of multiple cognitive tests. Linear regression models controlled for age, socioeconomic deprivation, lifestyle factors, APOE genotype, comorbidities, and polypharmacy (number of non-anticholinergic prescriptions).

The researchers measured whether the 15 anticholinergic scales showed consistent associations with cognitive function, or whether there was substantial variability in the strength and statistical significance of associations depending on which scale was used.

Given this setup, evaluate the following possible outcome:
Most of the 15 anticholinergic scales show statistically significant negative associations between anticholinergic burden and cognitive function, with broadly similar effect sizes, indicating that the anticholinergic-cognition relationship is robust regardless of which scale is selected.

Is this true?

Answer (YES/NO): NO